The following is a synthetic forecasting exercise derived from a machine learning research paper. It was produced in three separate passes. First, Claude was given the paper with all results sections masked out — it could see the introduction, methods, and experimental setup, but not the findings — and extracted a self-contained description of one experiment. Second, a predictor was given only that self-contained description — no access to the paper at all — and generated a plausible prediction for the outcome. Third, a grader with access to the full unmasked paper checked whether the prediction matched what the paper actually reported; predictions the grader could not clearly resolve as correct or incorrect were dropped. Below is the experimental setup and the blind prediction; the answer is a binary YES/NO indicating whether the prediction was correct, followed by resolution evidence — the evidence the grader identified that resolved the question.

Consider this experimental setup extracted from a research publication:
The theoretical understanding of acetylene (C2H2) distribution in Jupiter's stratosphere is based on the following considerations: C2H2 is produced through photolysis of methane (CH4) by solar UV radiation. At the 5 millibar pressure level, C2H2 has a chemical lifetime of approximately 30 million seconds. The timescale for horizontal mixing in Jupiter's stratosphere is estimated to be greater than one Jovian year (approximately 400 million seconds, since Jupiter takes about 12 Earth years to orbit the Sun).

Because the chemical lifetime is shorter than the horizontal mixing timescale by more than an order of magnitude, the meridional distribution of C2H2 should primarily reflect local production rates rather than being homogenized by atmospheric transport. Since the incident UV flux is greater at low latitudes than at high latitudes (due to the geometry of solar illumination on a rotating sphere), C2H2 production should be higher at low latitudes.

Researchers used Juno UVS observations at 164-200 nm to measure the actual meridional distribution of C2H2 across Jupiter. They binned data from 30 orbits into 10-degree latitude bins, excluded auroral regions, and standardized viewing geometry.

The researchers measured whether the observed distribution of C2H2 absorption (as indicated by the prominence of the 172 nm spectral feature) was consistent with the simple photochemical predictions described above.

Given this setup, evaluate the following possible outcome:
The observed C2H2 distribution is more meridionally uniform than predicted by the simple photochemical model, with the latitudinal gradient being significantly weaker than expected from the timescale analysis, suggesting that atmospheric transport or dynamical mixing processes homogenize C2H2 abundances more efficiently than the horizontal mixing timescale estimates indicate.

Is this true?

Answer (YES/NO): NO